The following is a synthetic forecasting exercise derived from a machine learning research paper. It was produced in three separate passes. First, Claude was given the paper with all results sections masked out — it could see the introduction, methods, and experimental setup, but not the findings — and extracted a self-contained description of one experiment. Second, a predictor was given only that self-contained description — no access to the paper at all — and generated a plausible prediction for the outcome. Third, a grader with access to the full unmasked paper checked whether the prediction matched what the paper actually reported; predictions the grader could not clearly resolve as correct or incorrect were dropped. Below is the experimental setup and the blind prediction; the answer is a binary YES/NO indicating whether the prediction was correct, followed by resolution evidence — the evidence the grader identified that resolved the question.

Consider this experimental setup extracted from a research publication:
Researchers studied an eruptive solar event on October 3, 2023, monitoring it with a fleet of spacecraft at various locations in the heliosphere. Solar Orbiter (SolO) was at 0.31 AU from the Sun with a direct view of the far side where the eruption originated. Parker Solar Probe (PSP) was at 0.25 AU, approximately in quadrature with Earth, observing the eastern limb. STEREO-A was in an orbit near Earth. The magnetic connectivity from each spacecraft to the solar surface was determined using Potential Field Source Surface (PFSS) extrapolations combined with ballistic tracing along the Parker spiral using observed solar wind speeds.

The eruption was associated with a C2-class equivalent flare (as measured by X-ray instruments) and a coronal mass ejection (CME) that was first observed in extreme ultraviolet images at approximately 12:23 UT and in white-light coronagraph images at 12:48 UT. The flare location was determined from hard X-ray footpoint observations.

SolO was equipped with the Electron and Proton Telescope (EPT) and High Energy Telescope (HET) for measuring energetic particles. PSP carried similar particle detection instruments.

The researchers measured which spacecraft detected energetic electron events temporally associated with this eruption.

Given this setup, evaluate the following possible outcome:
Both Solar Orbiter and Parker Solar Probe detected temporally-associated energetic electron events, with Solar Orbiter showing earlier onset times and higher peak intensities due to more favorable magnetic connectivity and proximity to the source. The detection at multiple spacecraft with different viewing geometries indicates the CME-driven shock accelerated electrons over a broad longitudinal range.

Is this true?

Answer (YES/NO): NO